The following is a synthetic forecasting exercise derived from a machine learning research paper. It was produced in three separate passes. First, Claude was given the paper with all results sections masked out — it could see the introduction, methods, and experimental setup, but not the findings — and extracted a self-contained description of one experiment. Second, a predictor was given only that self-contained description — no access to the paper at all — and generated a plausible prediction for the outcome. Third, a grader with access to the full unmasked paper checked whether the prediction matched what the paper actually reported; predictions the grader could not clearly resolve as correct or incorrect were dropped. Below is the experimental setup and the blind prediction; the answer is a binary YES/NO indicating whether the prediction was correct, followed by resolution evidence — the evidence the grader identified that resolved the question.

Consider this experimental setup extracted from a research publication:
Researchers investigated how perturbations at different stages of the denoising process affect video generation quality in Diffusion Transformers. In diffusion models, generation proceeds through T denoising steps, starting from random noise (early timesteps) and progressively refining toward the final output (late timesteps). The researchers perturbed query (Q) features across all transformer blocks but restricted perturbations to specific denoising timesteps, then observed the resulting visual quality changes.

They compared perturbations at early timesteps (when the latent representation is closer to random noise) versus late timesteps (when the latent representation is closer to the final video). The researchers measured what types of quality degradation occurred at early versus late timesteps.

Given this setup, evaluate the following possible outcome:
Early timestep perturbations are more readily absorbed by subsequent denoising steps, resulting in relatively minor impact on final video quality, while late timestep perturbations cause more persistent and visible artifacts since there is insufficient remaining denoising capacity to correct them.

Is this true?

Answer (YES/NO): NO